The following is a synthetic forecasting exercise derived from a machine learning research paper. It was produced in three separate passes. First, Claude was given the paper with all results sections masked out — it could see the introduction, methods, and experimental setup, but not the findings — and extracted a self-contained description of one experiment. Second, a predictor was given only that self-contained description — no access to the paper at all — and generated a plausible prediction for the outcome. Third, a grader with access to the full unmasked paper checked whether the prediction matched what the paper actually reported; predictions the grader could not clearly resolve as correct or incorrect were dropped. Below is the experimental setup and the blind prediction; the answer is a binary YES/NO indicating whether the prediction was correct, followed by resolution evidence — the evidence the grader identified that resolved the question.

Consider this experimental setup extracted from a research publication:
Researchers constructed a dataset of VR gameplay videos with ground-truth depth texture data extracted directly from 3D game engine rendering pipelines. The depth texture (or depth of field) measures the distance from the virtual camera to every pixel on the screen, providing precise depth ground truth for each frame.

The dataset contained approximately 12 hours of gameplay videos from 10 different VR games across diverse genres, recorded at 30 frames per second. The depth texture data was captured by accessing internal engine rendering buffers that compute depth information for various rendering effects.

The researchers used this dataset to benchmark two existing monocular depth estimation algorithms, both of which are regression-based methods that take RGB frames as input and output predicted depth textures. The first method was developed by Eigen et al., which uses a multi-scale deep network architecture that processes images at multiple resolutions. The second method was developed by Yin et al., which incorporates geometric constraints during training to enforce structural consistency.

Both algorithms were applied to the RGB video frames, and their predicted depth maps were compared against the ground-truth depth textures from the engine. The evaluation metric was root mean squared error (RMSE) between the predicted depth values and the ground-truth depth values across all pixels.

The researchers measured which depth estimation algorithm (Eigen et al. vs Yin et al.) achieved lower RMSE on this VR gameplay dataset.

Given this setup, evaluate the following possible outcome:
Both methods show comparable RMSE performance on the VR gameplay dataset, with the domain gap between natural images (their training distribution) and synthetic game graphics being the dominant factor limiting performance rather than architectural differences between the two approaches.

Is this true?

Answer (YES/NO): NO